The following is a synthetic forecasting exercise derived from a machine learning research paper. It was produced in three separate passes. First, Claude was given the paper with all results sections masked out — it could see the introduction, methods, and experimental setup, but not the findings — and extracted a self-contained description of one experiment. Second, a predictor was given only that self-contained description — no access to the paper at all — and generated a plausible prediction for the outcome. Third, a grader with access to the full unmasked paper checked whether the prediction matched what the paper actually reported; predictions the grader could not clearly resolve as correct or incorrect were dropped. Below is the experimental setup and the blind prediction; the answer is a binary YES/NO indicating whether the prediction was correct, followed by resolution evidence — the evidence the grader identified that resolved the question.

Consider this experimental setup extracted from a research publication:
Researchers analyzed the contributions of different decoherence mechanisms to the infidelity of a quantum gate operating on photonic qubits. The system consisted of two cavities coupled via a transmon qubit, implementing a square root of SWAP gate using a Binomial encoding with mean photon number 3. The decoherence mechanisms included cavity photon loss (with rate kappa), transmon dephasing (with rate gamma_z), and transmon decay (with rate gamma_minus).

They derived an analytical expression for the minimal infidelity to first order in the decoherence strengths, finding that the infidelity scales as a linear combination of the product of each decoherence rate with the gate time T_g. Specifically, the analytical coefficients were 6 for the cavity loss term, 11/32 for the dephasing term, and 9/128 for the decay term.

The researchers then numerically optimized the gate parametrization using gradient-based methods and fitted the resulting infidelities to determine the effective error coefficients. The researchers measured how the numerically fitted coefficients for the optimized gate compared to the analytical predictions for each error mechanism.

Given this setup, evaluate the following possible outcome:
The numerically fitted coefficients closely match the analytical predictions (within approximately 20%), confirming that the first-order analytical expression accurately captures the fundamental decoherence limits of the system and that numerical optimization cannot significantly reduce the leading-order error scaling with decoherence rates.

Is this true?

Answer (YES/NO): NO